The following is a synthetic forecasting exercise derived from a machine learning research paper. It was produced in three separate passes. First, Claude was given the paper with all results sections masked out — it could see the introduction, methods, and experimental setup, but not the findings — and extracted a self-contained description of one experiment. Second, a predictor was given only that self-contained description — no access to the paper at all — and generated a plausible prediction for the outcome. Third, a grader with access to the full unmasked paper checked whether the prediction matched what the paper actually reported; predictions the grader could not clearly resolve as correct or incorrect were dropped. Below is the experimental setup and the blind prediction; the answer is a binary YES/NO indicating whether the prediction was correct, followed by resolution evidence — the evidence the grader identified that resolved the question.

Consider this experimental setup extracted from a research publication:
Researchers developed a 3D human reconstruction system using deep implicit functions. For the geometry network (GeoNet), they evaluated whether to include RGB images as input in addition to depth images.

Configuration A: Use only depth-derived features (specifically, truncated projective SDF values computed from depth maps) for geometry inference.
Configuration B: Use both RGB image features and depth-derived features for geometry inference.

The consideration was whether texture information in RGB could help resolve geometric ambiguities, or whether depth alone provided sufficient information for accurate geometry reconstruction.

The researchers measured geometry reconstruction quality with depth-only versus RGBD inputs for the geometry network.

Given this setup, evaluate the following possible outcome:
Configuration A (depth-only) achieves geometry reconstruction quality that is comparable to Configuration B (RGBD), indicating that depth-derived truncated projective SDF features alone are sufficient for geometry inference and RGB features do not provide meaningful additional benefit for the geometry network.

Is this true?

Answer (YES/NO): YES